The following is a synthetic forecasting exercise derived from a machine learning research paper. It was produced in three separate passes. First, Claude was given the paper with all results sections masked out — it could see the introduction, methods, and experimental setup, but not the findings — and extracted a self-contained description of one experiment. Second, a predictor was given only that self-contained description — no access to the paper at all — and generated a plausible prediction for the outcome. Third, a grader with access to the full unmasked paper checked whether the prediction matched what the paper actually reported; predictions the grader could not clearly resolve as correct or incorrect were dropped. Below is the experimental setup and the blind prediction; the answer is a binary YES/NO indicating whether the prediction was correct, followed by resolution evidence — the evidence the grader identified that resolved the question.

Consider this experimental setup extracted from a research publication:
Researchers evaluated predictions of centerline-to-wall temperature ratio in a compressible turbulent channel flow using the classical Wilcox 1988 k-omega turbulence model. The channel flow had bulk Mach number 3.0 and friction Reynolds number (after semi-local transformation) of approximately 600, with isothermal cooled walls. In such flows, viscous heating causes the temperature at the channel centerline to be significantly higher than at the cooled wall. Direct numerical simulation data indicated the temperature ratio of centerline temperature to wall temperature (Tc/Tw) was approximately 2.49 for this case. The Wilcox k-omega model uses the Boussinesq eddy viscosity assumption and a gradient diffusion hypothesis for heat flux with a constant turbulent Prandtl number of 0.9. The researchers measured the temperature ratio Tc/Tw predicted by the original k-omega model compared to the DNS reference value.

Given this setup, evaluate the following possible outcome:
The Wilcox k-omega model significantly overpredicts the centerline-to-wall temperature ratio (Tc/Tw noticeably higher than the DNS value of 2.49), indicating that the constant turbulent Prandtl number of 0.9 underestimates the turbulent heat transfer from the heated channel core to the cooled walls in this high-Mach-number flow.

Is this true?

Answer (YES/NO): NO